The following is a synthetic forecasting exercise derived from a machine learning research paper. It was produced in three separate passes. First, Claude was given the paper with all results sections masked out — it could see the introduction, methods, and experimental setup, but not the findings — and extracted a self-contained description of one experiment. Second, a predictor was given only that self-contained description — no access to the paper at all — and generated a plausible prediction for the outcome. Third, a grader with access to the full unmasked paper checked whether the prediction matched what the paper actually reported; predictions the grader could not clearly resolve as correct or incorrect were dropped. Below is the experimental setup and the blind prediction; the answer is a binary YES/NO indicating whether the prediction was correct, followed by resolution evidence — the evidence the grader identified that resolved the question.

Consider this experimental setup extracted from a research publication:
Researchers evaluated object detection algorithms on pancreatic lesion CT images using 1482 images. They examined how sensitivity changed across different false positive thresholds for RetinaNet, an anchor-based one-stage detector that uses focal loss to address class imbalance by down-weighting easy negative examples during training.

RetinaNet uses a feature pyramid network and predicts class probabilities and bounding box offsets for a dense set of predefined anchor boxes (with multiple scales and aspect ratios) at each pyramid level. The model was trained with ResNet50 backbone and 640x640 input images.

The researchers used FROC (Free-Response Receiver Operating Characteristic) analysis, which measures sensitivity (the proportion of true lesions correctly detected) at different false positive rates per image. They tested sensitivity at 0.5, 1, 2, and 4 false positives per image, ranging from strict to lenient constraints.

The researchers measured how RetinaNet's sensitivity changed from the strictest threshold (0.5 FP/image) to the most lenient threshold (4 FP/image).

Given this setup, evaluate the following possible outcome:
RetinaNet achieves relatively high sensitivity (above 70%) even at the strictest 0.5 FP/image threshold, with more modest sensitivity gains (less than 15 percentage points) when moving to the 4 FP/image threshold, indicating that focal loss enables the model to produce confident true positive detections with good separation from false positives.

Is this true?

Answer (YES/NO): NO